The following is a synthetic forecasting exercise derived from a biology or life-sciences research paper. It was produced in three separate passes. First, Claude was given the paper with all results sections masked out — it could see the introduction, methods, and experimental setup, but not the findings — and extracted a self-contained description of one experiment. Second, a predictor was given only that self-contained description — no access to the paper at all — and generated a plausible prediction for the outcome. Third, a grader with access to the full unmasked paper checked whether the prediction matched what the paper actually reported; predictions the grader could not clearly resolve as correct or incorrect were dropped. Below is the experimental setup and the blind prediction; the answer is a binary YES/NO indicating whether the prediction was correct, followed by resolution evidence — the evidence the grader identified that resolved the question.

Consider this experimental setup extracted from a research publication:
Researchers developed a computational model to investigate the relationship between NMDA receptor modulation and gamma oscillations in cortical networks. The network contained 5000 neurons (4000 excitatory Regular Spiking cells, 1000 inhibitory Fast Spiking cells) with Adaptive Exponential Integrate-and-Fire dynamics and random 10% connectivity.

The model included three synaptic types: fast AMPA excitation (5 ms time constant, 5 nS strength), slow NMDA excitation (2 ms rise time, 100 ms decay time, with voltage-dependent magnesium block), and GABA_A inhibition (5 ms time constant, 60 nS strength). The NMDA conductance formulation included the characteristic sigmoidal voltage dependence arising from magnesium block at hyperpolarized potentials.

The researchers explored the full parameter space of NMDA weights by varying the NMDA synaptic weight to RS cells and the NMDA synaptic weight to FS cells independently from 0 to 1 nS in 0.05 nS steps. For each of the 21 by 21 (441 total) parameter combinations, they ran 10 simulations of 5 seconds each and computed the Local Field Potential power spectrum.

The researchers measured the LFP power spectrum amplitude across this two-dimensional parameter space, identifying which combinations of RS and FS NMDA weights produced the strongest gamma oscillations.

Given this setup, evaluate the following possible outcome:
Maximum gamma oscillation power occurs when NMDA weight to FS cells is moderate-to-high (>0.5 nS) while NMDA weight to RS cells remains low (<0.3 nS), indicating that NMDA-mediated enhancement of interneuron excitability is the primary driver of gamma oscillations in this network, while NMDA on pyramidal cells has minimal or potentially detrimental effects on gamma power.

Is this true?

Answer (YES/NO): NO